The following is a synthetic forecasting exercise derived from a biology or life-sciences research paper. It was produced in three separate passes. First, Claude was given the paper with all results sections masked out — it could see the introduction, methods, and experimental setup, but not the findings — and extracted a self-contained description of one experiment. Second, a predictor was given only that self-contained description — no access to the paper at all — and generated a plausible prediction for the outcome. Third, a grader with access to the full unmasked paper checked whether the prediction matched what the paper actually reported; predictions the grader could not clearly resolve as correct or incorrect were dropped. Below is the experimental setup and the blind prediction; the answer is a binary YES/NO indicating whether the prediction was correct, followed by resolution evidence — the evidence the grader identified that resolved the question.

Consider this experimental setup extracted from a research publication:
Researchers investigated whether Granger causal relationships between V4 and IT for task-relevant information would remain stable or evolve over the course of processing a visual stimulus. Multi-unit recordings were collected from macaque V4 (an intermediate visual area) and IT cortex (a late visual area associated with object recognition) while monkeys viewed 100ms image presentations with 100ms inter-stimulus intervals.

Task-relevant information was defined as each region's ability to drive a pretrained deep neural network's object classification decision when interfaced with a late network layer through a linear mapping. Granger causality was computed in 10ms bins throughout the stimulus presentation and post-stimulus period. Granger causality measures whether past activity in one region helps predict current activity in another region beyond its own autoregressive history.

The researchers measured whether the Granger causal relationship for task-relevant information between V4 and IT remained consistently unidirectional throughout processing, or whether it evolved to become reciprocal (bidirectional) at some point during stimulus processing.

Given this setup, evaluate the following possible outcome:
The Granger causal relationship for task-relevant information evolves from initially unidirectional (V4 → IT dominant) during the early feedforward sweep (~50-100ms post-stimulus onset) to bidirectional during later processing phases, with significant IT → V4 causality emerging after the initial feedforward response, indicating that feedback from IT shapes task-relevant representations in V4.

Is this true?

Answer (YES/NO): NO